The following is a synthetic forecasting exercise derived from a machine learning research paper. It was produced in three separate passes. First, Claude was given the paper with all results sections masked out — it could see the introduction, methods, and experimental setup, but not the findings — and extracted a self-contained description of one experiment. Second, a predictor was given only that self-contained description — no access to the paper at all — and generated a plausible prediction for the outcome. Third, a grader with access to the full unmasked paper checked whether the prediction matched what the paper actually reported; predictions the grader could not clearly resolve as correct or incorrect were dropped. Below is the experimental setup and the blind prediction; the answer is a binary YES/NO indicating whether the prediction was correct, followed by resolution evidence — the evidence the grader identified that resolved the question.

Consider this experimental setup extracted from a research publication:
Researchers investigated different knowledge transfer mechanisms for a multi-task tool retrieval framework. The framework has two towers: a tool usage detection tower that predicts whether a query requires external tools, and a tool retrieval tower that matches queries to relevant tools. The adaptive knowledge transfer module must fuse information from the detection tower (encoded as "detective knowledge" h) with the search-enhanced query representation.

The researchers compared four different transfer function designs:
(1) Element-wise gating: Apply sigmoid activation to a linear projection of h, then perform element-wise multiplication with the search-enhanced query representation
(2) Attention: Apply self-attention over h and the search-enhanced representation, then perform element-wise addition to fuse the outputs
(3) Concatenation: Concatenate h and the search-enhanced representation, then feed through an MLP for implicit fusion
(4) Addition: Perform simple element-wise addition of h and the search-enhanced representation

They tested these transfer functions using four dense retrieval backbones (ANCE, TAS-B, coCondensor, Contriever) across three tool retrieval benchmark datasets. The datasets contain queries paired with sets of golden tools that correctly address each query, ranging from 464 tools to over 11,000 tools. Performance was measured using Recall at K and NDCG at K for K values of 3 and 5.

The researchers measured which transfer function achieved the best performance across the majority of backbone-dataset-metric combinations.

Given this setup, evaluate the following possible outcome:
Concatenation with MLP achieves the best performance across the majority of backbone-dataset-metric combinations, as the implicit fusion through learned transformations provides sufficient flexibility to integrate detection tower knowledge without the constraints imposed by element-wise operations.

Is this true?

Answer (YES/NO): NO